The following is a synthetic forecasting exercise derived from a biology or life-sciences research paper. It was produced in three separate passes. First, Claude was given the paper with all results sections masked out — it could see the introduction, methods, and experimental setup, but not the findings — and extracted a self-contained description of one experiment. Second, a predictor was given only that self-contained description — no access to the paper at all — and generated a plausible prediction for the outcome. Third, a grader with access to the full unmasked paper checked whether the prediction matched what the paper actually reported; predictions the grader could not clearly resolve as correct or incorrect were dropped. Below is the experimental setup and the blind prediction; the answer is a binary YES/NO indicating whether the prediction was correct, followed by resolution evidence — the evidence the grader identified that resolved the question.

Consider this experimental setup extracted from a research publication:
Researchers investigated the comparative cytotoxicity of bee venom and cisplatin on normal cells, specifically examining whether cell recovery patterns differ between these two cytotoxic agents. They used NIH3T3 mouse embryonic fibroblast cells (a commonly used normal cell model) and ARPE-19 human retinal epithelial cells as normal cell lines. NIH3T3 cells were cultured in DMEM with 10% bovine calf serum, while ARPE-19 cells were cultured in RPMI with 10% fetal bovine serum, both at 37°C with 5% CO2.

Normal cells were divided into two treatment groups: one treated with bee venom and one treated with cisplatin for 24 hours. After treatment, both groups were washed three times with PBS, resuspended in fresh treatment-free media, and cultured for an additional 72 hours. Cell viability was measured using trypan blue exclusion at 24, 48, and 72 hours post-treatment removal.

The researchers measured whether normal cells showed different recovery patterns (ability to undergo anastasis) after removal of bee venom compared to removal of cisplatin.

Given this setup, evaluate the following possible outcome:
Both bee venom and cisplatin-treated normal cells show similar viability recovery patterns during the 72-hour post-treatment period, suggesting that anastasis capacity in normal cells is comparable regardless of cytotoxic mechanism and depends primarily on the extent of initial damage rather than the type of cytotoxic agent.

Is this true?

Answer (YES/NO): NO